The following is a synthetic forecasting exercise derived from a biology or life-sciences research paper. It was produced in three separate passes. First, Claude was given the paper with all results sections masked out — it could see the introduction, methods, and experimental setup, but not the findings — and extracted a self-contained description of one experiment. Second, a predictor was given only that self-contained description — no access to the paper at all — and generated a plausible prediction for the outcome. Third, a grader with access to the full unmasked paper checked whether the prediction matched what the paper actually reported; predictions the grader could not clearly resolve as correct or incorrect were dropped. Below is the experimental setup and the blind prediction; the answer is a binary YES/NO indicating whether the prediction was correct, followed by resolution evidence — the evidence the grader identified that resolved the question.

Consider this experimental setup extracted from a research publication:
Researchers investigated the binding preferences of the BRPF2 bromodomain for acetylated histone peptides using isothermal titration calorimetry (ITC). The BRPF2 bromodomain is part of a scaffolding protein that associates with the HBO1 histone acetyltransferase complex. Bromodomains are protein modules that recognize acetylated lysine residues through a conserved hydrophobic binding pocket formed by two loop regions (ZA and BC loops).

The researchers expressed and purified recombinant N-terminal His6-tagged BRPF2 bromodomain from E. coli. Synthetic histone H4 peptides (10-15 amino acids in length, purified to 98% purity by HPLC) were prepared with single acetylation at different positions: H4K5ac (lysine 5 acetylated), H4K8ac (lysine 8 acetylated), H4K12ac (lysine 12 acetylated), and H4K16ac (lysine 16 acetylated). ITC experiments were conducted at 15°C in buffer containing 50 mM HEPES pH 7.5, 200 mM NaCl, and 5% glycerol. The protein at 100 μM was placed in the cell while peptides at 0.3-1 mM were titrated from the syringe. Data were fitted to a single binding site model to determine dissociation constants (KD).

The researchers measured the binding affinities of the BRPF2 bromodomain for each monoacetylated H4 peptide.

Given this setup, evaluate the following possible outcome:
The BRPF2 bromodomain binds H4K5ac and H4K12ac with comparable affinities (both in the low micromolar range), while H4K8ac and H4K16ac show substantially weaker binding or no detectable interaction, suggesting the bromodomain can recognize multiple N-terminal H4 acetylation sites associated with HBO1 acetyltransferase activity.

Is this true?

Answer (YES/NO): NO